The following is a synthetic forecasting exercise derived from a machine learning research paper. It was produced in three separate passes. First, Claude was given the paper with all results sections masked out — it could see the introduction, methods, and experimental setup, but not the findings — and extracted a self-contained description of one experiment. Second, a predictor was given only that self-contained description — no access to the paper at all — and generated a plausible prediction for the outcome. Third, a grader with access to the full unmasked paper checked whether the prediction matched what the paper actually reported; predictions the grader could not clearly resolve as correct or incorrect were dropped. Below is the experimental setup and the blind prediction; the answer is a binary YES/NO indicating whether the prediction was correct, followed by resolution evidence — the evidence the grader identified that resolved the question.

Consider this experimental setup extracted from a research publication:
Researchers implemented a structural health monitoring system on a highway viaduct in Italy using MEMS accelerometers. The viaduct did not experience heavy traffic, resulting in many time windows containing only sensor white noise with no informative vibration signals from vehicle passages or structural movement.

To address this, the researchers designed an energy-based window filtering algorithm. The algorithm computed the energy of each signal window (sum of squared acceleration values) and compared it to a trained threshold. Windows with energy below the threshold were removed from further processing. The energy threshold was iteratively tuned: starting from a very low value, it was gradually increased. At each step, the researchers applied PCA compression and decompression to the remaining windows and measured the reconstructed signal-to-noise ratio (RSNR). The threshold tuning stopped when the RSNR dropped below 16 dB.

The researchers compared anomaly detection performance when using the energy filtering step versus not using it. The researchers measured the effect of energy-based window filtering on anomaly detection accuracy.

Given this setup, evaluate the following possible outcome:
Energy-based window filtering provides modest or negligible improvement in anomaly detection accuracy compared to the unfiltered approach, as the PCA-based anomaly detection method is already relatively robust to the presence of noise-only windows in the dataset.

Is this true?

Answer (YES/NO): NO